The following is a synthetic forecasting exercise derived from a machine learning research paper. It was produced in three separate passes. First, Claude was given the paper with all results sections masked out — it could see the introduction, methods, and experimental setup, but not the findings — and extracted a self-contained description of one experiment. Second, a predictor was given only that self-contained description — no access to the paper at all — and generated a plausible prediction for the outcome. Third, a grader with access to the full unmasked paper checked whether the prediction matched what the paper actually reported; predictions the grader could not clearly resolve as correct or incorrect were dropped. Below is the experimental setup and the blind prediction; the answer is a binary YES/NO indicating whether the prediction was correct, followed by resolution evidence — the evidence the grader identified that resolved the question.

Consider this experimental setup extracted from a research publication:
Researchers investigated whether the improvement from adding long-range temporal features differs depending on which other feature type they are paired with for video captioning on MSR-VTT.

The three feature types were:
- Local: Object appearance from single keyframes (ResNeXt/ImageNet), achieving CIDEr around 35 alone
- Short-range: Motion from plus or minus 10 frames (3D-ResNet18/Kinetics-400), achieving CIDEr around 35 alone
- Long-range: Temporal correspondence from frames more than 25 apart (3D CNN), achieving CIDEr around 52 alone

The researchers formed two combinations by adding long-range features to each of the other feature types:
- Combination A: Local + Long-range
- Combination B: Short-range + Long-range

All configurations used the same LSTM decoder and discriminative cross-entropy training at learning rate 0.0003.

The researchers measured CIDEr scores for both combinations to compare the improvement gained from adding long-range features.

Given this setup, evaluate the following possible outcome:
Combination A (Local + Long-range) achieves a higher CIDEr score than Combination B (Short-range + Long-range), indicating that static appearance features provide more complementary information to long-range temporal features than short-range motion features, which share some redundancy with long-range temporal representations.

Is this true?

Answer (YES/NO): NO